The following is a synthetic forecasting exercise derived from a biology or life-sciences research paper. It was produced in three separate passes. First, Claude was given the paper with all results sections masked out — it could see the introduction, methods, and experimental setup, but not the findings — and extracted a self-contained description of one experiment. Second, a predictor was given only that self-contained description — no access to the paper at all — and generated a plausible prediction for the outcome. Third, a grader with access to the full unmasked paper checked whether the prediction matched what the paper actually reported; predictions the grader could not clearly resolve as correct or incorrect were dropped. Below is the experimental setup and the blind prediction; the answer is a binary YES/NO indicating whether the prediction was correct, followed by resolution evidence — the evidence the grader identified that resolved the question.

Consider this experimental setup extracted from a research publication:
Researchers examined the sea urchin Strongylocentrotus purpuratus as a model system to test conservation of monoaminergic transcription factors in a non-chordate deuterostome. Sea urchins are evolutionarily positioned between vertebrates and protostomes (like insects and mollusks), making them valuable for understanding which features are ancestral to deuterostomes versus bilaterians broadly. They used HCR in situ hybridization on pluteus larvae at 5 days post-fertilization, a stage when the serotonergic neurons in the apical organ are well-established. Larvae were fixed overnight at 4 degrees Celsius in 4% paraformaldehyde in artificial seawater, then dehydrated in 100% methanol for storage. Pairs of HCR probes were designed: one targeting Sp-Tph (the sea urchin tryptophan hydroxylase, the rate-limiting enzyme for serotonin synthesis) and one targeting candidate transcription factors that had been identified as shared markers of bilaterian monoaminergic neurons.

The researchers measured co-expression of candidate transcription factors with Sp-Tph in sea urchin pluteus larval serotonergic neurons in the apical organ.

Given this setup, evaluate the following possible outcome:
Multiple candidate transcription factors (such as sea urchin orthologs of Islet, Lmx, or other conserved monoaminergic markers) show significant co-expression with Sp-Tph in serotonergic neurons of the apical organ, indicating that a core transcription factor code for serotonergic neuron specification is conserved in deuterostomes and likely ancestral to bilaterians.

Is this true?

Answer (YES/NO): NO